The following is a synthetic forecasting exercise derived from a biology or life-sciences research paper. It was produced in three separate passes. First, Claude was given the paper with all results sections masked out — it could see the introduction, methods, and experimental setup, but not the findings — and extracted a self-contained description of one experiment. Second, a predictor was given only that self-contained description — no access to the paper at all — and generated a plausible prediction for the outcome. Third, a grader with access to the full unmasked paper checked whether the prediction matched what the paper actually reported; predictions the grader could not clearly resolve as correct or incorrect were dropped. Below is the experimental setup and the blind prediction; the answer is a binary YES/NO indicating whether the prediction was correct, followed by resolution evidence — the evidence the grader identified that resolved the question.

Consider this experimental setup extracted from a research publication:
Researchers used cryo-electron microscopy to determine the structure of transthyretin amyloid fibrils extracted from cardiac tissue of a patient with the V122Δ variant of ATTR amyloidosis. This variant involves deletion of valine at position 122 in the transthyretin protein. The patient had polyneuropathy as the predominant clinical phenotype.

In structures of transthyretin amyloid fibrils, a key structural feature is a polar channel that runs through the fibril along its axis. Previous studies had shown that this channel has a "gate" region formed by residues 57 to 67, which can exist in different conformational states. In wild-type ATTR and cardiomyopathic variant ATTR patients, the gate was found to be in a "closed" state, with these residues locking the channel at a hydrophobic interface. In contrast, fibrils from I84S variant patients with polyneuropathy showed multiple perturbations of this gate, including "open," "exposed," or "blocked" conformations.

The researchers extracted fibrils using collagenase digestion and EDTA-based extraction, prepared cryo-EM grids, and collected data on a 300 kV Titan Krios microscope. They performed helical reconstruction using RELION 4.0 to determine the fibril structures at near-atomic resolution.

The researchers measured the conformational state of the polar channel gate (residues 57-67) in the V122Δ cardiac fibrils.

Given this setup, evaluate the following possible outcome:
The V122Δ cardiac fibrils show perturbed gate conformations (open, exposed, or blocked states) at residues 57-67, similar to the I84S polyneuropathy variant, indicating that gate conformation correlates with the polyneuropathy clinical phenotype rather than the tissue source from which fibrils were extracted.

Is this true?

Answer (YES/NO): NO